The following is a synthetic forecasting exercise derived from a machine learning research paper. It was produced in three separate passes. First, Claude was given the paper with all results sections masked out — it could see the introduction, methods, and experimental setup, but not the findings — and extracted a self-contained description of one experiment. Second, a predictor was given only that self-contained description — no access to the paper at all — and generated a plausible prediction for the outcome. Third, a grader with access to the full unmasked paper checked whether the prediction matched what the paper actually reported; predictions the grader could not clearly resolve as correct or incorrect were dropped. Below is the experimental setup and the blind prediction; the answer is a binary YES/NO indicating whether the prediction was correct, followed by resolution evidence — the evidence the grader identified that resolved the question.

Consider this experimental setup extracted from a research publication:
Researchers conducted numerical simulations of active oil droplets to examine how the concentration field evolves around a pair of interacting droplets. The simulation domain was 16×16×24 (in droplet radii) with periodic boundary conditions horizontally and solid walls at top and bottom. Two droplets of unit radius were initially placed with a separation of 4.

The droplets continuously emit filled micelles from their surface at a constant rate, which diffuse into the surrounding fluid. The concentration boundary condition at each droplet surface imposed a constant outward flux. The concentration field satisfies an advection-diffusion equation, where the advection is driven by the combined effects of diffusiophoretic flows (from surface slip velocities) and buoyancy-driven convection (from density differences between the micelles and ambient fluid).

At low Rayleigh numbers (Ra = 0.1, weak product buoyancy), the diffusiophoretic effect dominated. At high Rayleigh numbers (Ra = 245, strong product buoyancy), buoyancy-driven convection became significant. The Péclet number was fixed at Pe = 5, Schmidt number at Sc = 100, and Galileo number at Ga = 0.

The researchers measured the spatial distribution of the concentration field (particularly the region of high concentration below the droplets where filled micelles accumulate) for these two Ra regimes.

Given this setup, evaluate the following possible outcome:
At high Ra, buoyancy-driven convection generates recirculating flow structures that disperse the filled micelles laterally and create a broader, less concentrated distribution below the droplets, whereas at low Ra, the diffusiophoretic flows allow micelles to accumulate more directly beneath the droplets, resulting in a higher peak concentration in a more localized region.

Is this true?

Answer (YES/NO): NO